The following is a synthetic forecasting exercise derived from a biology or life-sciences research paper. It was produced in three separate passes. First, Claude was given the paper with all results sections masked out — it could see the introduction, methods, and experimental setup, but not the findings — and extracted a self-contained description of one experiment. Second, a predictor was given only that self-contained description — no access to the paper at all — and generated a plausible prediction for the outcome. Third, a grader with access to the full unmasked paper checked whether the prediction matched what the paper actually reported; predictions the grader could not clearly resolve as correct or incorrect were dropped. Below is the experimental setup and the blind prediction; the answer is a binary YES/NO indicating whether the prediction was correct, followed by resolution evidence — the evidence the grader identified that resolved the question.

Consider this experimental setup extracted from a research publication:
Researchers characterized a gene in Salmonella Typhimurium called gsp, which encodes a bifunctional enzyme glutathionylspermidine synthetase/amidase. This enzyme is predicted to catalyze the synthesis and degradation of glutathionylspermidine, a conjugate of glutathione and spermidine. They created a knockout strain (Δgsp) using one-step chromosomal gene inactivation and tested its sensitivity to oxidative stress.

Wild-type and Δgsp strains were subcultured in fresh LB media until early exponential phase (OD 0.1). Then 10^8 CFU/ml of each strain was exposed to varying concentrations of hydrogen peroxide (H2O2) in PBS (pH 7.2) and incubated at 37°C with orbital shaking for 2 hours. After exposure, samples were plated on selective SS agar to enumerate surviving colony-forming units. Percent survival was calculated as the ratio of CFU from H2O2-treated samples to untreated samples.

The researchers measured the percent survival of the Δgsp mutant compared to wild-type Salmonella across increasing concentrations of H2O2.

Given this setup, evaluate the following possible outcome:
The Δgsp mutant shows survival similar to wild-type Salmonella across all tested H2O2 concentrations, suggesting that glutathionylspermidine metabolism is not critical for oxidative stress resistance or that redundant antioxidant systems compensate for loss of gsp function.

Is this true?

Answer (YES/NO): NO